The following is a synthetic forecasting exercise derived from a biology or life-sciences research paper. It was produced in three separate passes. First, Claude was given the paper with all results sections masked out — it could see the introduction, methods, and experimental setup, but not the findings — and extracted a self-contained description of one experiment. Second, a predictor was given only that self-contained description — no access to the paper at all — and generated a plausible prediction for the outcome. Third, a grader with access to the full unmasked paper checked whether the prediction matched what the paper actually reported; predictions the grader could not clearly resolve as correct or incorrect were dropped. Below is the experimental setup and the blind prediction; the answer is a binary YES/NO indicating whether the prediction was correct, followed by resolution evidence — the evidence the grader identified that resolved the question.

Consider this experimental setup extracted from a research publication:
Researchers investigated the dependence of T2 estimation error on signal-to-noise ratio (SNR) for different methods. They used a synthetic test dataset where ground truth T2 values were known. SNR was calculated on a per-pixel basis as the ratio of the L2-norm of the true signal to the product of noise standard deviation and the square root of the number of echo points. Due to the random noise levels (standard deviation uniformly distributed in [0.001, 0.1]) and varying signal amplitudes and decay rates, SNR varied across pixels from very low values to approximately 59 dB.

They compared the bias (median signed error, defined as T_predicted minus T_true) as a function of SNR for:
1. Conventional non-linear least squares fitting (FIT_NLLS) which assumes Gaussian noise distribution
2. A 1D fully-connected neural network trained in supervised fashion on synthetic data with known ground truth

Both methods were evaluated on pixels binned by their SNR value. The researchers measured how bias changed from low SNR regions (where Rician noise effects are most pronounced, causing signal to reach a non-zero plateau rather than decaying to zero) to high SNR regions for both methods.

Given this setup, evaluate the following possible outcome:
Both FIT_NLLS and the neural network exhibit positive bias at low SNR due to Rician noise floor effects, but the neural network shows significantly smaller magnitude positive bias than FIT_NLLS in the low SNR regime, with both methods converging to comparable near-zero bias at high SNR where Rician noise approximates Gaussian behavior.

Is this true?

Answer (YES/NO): NO